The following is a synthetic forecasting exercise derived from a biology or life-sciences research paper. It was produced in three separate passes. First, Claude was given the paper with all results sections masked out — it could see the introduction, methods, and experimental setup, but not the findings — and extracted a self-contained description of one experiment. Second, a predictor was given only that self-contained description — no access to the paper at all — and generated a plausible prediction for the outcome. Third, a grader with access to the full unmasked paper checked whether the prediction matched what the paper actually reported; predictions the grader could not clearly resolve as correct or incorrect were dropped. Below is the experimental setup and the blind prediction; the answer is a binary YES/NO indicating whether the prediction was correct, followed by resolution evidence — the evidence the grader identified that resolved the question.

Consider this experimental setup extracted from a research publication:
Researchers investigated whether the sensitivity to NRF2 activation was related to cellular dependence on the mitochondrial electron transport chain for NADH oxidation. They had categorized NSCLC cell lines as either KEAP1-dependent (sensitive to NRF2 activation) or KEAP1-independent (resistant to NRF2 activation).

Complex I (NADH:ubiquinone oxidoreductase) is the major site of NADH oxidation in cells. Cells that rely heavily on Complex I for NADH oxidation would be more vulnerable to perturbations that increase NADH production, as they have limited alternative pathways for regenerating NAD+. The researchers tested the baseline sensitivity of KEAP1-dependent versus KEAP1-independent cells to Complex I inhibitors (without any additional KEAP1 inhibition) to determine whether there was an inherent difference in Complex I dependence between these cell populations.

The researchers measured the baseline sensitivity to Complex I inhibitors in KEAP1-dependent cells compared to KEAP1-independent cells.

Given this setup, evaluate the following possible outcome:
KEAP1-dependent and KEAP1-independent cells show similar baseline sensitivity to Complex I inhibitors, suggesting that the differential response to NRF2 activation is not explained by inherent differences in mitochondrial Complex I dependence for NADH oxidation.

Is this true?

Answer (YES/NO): NO